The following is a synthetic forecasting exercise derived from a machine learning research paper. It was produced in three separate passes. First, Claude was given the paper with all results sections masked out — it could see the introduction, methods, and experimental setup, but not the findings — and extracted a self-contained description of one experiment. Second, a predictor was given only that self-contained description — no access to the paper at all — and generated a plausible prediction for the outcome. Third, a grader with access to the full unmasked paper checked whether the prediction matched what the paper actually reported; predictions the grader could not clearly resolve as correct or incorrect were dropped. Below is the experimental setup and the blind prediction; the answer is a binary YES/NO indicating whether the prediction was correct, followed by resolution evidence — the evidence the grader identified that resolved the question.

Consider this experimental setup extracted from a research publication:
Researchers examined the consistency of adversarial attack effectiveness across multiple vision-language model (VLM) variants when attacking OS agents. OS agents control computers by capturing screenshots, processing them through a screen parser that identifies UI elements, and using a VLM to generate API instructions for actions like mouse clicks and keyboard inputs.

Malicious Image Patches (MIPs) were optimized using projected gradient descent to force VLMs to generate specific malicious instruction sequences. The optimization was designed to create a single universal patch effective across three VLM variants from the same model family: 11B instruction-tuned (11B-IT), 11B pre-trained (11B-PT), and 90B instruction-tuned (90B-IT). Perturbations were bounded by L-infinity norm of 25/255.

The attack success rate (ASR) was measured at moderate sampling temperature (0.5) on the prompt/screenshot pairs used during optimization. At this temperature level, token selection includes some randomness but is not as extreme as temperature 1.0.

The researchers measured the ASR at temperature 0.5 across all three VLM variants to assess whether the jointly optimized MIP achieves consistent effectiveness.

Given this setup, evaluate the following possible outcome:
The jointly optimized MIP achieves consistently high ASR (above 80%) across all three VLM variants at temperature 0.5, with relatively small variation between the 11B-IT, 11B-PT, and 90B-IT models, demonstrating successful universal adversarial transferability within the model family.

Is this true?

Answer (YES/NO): YES